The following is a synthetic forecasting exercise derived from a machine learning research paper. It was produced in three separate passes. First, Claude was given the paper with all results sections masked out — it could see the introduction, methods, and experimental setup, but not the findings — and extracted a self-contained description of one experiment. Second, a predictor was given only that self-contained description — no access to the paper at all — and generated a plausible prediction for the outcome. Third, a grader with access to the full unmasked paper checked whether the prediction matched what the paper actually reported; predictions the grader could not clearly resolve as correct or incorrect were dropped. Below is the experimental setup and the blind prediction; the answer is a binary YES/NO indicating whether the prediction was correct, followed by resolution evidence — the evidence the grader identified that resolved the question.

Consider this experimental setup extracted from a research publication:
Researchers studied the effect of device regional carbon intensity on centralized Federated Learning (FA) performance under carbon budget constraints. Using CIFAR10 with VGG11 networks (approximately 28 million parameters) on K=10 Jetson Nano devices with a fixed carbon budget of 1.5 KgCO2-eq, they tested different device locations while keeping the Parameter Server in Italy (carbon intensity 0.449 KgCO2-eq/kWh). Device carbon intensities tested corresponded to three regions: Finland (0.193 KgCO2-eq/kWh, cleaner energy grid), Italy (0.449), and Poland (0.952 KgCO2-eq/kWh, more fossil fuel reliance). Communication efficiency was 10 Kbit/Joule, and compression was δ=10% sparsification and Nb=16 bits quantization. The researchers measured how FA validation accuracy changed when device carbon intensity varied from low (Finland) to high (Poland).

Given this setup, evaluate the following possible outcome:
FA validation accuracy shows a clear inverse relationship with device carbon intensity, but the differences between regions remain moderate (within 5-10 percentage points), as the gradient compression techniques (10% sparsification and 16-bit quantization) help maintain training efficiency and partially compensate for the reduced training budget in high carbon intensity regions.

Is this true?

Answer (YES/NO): NO